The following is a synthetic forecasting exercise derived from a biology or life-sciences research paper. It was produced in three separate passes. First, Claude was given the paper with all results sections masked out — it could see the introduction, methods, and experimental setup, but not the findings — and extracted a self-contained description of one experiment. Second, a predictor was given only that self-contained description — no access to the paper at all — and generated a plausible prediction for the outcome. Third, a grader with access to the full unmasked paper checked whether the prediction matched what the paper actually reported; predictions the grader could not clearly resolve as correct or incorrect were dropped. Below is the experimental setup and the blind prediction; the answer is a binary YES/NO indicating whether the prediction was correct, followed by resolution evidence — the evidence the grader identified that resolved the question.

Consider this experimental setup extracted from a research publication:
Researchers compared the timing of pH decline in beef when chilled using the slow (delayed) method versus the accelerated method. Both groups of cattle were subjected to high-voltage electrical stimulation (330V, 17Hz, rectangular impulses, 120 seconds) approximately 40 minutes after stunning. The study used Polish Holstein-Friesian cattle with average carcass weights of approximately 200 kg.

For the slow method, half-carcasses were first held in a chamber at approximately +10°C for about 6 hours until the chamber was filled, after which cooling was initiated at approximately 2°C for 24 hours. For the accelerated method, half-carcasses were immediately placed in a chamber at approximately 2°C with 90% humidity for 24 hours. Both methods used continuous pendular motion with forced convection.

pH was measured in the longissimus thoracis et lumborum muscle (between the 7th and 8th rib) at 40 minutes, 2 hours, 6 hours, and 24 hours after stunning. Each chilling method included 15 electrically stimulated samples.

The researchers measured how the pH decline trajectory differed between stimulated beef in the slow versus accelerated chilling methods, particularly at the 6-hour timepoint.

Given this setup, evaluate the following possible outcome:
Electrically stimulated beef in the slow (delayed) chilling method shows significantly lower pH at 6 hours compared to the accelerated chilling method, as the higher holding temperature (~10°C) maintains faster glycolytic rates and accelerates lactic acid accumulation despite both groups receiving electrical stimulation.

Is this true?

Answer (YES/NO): NO